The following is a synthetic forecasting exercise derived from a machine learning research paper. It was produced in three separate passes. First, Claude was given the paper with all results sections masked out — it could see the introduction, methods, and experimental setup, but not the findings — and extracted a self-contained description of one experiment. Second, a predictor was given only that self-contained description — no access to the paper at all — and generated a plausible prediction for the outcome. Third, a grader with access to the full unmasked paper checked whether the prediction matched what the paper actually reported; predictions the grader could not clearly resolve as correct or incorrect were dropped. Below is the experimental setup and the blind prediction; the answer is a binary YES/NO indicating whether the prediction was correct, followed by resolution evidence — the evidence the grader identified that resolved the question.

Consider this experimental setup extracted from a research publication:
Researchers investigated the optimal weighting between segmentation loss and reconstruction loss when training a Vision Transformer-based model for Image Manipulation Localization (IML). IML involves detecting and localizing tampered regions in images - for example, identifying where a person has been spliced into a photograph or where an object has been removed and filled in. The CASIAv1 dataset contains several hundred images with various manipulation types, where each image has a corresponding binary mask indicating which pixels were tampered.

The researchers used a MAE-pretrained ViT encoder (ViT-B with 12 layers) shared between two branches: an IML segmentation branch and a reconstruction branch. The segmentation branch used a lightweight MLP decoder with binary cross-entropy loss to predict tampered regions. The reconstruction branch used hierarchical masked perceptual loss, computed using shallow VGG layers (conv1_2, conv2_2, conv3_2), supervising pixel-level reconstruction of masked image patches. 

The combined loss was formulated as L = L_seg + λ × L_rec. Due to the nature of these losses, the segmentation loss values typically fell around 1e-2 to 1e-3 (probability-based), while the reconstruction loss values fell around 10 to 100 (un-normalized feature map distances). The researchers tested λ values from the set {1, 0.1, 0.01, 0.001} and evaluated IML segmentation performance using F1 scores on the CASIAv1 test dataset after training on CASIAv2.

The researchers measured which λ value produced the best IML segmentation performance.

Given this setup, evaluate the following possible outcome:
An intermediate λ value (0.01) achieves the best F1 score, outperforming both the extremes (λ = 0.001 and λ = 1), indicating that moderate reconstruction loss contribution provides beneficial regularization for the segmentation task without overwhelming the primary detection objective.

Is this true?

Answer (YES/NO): YES